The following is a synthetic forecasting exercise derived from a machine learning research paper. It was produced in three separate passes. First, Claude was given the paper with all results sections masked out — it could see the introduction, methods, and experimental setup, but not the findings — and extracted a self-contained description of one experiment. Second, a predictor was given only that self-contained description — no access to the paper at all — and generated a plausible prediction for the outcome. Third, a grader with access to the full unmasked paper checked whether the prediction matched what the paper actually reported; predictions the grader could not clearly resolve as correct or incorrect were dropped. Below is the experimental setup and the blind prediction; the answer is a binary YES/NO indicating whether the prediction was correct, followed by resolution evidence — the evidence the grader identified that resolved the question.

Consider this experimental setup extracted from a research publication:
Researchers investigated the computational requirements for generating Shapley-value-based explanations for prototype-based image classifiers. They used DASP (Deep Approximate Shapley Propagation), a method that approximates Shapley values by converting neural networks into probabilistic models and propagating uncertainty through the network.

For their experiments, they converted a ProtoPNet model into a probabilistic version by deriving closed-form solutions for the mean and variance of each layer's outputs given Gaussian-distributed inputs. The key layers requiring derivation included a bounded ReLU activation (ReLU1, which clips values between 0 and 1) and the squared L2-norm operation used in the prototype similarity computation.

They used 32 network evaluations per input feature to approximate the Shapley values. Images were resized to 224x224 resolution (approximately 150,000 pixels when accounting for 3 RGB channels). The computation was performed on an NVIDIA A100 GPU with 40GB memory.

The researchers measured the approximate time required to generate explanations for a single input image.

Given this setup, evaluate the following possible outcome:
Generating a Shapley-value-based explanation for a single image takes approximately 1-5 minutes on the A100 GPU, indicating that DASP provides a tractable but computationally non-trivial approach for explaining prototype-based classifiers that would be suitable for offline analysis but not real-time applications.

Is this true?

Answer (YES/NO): NO